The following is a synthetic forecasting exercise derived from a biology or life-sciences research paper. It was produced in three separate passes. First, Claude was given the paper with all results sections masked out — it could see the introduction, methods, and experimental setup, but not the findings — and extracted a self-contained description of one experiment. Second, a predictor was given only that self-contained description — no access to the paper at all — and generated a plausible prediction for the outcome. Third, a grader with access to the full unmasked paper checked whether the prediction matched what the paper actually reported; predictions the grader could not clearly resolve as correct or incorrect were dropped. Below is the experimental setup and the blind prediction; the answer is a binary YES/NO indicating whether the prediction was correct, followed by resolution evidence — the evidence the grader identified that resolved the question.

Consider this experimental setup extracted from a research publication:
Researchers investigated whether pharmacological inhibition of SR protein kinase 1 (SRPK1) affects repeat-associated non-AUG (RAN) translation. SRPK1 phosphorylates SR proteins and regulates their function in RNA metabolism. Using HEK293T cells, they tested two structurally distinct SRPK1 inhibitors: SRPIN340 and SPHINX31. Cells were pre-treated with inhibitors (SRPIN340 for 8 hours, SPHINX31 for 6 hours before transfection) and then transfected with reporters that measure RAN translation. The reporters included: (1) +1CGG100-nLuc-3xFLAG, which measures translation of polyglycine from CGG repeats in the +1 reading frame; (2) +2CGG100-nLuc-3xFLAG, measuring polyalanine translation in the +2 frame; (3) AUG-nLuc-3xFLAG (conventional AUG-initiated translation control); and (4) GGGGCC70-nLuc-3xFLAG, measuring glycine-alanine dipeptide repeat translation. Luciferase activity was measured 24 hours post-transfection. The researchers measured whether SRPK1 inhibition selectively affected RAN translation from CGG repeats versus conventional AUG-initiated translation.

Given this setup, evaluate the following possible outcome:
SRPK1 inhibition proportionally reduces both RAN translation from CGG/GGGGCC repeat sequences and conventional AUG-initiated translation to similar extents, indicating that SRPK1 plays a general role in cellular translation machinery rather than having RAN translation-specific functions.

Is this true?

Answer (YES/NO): NO